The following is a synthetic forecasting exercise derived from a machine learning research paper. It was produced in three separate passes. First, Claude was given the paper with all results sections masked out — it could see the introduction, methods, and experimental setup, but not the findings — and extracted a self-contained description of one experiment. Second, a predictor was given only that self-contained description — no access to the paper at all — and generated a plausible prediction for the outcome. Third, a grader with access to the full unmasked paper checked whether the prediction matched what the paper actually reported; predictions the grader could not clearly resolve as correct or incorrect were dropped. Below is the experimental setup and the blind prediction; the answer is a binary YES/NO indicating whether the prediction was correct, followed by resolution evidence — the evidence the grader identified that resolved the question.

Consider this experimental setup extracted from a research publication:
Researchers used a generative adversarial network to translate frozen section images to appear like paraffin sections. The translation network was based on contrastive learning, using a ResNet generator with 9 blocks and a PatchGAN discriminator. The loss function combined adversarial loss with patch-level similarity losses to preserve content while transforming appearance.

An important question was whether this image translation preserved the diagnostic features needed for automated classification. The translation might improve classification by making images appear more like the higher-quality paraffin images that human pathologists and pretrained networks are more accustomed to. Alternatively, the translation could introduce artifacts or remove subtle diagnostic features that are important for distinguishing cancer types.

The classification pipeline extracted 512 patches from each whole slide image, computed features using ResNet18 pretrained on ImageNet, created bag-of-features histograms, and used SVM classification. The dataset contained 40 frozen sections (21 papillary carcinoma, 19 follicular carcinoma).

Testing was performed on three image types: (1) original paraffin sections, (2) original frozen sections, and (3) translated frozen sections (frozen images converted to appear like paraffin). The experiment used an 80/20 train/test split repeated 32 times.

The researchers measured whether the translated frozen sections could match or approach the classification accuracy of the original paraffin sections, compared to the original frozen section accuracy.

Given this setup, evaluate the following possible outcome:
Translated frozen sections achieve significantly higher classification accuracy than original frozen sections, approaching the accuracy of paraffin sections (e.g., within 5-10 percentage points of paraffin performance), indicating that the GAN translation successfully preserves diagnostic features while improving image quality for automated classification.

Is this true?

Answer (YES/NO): YES